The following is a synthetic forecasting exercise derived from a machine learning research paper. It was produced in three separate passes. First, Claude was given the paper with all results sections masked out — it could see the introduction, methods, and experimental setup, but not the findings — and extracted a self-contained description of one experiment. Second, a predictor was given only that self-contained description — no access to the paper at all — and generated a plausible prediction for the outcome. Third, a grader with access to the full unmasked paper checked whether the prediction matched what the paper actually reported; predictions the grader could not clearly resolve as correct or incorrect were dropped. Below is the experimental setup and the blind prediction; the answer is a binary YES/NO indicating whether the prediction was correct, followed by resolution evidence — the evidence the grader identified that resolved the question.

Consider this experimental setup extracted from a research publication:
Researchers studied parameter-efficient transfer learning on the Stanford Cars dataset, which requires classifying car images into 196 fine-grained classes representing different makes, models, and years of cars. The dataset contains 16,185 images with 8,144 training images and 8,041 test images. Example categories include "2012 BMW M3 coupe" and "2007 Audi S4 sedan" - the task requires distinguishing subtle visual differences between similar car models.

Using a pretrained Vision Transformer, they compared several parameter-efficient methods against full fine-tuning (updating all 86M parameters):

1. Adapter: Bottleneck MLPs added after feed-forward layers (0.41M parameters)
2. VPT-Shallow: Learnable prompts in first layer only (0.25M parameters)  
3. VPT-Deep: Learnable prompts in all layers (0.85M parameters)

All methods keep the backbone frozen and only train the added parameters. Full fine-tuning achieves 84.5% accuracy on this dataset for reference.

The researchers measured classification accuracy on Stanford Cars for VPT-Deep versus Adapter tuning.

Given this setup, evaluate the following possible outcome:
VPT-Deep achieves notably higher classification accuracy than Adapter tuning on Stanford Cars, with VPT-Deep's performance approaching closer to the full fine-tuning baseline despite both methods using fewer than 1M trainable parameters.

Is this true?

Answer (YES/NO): YES